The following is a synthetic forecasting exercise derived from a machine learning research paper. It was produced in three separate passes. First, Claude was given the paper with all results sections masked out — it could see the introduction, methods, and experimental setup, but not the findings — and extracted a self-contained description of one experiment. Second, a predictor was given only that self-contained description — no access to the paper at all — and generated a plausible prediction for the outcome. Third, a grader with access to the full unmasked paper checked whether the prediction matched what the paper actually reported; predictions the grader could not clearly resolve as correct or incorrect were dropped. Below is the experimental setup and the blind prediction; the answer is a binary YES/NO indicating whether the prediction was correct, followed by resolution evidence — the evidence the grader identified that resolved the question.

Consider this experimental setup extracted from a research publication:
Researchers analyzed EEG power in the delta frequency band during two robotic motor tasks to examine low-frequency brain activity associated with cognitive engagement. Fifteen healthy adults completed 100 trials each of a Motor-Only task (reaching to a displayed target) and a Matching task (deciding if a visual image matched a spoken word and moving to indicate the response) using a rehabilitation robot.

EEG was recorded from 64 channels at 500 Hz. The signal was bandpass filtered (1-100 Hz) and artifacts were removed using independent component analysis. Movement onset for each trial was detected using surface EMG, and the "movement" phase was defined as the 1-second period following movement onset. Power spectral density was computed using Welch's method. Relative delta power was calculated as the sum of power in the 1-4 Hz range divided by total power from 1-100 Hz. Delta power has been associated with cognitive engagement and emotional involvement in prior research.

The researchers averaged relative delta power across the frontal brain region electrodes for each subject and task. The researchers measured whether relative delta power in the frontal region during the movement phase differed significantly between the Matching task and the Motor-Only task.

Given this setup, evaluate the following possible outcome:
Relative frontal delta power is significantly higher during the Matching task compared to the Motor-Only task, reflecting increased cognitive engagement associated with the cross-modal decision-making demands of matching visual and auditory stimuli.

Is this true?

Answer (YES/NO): NO